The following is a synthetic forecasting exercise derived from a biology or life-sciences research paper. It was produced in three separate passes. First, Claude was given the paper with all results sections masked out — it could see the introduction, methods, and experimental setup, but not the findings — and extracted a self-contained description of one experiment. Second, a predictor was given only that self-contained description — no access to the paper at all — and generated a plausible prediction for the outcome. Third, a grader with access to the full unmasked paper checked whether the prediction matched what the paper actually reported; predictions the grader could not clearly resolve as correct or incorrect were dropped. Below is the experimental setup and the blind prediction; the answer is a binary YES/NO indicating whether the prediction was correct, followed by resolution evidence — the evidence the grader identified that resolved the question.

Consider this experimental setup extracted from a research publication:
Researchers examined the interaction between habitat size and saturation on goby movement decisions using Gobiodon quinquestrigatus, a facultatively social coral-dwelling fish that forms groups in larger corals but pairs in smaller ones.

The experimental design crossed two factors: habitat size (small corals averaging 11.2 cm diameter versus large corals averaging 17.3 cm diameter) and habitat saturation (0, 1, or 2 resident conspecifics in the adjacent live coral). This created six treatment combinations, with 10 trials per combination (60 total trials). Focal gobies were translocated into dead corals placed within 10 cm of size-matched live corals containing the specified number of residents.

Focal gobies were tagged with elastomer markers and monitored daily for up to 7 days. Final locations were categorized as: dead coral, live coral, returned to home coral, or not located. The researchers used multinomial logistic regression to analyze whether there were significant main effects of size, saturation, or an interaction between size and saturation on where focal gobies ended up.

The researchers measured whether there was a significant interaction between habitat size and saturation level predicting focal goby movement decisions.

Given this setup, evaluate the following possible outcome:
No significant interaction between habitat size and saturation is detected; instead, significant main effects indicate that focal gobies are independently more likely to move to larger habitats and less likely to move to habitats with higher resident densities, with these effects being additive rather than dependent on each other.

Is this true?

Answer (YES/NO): NO